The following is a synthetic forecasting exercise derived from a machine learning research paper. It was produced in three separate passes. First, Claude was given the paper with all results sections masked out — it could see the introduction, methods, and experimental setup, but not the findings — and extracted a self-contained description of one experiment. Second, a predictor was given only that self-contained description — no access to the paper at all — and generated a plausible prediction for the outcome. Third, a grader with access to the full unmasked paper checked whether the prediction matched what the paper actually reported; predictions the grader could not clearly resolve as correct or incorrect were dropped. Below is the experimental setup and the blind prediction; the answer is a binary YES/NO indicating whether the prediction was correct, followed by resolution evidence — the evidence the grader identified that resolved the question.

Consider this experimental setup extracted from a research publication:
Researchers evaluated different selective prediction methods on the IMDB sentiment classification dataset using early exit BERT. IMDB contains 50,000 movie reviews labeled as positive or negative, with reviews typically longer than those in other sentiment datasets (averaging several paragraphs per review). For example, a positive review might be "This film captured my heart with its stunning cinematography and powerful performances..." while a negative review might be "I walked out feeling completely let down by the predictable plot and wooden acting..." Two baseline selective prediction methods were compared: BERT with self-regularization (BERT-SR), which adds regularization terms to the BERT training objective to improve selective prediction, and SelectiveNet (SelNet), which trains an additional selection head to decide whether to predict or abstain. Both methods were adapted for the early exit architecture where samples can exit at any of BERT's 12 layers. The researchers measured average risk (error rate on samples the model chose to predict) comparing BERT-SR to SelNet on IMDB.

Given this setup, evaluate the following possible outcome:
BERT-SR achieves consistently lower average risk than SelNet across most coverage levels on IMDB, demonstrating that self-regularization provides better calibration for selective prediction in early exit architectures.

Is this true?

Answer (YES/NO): NO